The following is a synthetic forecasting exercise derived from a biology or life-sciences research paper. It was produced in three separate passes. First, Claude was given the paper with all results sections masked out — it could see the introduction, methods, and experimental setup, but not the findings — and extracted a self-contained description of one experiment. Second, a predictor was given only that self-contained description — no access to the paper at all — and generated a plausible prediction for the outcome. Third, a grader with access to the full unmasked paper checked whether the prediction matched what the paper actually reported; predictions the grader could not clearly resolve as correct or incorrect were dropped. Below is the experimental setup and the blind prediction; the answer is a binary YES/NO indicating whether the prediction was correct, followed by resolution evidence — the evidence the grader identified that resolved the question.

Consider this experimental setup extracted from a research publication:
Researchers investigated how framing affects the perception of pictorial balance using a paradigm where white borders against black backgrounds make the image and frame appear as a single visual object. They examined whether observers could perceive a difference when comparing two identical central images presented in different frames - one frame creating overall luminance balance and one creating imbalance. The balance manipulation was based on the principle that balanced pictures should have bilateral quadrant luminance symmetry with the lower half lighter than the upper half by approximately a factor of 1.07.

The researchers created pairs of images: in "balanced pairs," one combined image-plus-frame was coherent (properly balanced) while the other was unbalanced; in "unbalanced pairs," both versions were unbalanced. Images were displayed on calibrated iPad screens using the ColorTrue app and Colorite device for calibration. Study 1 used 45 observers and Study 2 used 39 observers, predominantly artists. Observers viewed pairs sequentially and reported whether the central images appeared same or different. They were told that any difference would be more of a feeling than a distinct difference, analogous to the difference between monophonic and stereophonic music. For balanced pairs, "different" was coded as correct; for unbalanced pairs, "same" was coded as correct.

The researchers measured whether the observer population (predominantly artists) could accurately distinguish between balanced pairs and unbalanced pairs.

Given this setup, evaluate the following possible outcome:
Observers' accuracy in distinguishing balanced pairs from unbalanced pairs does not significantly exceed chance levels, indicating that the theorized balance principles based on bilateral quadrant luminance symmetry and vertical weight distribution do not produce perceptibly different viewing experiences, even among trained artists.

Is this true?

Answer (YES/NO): NO